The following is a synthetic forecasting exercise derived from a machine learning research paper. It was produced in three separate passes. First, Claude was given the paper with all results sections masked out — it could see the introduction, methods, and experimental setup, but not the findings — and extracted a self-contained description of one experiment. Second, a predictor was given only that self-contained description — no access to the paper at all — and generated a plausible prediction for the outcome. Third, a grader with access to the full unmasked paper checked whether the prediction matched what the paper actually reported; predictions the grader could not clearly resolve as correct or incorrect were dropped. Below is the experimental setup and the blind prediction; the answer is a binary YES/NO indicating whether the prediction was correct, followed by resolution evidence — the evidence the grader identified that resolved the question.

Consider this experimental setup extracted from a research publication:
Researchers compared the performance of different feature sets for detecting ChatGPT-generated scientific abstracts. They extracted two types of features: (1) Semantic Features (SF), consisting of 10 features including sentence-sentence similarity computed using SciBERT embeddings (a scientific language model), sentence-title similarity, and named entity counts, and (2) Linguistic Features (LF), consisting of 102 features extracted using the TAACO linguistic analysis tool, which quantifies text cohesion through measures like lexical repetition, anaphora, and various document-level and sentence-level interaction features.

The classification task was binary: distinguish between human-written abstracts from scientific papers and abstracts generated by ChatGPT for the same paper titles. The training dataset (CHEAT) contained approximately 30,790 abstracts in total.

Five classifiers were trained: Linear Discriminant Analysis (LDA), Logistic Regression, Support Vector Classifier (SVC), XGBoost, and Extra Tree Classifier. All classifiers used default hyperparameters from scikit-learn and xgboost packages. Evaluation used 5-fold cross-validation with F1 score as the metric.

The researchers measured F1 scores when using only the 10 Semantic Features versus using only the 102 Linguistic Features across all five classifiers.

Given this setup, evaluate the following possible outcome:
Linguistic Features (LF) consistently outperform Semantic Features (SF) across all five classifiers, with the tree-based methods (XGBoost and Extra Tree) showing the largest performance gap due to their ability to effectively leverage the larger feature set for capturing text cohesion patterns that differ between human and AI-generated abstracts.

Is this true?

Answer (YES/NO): NO